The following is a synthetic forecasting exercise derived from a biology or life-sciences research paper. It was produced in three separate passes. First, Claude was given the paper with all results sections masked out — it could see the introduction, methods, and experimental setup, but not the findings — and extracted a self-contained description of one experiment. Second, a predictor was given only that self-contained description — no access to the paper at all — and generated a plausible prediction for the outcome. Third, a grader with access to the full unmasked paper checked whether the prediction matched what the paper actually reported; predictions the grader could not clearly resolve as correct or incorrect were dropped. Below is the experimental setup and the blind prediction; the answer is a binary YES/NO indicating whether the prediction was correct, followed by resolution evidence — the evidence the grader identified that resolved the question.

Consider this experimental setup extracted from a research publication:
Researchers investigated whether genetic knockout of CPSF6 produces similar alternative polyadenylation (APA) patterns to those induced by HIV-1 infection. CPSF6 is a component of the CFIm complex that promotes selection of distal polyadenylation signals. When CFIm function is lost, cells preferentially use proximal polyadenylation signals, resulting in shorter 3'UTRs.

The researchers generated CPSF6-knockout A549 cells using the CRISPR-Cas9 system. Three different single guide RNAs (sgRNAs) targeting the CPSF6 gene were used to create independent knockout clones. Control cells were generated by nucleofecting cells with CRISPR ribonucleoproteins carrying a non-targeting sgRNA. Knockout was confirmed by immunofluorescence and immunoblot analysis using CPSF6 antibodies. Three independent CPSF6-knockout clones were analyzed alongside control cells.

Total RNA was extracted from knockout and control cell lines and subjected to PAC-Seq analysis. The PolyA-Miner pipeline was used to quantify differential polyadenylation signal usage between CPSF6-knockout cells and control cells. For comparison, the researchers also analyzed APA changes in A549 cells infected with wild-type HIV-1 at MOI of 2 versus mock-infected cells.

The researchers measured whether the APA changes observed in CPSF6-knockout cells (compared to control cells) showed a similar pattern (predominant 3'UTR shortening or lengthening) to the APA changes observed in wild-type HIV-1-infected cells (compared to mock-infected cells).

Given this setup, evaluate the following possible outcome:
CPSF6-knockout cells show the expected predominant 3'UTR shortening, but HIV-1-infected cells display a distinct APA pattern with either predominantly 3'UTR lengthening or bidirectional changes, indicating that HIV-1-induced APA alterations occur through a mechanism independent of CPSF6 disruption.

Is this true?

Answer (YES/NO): NO